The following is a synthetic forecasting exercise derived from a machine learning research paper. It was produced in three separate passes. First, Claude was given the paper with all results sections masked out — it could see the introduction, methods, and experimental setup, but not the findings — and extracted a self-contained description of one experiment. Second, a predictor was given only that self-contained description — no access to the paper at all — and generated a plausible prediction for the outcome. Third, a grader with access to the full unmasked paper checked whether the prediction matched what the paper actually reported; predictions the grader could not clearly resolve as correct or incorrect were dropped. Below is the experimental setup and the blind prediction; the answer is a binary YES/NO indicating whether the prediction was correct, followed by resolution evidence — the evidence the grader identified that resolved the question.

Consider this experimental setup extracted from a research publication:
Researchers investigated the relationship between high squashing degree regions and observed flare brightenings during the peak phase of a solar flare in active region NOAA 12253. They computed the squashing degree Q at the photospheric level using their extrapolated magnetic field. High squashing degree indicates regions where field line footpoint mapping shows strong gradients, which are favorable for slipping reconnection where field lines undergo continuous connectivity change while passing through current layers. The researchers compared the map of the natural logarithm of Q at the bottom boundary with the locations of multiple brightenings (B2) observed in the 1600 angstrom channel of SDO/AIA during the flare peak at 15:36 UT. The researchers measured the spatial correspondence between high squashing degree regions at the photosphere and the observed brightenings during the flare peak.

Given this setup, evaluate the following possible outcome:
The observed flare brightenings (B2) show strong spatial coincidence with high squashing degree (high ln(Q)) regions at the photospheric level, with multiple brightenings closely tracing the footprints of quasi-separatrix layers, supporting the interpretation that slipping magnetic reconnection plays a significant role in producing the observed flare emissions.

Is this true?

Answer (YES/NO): YES